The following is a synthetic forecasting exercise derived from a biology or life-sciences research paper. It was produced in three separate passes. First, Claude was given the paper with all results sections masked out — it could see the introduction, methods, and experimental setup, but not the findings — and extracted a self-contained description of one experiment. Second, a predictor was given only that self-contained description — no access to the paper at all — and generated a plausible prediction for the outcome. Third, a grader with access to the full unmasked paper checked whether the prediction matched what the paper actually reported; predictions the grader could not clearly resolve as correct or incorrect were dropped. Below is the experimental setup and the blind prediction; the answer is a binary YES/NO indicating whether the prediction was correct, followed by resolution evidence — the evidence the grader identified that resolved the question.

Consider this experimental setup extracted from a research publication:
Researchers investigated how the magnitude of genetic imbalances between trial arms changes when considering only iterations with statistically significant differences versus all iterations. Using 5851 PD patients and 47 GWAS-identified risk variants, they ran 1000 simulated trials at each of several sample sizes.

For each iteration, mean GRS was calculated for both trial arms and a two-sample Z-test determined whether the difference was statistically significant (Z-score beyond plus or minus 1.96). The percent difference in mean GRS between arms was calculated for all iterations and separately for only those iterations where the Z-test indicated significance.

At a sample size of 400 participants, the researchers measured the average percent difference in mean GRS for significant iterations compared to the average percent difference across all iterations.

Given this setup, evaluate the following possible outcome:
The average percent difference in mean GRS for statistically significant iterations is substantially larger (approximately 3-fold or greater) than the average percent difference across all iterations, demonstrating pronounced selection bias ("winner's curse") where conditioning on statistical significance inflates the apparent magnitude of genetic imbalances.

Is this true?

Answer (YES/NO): YES